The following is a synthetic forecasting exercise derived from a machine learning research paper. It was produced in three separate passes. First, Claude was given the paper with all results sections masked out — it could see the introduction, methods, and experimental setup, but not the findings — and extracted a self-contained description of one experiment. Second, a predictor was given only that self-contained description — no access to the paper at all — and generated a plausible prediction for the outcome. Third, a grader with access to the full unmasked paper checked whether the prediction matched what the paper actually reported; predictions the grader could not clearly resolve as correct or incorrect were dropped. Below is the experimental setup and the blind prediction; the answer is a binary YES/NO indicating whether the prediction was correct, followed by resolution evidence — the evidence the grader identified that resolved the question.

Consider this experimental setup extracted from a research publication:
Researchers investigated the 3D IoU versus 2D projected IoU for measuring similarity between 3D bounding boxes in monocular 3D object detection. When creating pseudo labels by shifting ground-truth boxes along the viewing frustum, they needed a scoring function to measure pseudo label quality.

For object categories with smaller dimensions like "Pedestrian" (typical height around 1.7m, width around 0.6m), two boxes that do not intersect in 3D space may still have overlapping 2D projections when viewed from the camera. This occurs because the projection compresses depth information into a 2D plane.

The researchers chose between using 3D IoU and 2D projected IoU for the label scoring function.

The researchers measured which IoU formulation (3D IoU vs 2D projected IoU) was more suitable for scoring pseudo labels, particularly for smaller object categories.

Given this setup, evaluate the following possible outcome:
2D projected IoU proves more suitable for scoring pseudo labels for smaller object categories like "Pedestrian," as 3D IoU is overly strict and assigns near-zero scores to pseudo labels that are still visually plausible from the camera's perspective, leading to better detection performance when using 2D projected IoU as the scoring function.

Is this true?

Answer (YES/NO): YES